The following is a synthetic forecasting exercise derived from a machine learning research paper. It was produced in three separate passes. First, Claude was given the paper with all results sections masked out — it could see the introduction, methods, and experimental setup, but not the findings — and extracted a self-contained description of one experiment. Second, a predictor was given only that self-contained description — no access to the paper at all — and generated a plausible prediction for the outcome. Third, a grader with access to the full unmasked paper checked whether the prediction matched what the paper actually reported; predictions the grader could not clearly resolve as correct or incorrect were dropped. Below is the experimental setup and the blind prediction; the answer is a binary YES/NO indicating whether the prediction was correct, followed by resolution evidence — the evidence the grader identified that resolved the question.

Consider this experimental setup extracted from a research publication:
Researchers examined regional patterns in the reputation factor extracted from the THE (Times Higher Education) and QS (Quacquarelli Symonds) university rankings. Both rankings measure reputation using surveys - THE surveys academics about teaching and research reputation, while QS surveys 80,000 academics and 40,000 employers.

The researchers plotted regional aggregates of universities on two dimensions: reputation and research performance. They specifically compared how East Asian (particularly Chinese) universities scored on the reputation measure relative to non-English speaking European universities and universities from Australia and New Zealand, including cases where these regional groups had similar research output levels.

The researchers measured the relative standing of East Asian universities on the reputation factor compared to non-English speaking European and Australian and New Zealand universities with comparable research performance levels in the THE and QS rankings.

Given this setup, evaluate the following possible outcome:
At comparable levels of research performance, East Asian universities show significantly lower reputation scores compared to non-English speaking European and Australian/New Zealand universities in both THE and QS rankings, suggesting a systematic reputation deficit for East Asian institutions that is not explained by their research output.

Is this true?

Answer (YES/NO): NO